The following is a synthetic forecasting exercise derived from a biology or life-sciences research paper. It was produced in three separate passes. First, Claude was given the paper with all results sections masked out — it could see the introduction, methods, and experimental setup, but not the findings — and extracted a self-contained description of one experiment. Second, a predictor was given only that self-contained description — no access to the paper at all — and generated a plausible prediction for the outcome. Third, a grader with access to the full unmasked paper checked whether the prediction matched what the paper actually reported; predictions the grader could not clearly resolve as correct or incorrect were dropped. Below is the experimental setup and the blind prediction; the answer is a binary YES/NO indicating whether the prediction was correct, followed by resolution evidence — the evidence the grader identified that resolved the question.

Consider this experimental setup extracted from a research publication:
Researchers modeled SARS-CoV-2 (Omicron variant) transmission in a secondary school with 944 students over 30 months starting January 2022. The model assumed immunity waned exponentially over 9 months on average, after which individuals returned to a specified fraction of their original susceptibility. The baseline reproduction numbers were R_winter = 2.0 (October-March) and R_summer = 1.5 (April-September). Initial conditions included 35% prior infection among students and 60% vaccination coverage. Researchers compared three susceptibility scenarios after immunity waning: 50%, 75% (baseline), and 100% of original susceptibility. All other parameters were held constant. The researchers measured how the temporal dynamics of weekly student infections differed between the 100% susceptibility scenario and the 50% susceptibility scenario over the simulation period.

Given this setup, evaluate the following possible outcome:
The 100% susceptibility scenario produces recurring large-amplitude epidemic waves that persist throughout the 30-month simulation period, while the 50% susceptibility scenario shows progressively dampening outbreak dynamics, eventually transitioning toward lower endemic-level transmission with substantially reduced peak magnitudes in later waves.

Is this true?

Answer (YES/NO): NO